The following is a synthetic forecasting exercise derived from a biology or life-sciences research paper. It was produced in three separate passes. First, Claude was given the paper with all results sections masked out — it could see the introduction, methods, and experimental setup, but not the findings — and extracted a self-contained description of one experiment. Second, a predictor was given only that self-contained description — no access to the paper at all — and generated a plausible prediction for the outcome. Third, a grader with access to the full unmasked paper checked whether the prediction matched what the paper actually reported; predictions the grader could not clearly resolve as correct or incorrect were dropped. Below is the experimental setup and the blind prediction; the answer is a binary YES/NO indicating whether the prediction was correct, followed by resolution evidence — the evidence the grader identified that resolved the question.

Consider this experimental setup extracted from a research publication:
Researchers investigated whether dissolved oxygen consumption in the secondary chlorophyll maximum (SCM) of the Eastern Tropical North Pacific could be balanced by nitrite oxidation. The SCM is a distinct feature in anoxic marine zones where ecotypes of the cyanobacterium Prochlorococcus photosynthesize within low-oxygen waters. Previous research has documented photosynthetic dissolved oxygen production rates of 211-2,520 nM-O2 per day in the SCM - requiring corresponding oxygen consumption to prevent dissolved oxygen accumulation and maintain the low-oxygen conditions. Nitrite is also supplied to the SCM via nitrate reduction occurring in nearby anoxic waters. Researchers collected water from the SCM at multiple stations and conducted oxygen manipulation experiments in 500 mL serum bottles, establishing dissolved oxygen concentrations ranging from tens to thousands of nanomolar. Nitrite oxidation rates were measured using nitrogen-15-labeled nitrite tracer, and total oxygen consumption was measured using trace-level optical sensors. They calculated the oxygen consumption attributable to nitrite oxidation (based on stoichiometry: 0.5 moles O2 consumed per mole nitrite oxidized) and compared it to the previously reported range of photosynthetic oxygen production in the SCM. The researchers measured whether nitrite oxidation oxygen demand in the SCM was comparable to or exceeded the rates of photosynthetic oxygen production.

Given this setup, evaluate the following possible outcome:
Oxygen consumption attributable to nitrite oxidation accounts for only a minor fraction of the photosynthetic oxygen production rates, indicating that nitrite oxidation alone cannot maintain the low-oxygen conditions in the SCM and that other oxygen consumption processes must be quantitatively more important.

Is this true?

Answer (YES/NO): NO